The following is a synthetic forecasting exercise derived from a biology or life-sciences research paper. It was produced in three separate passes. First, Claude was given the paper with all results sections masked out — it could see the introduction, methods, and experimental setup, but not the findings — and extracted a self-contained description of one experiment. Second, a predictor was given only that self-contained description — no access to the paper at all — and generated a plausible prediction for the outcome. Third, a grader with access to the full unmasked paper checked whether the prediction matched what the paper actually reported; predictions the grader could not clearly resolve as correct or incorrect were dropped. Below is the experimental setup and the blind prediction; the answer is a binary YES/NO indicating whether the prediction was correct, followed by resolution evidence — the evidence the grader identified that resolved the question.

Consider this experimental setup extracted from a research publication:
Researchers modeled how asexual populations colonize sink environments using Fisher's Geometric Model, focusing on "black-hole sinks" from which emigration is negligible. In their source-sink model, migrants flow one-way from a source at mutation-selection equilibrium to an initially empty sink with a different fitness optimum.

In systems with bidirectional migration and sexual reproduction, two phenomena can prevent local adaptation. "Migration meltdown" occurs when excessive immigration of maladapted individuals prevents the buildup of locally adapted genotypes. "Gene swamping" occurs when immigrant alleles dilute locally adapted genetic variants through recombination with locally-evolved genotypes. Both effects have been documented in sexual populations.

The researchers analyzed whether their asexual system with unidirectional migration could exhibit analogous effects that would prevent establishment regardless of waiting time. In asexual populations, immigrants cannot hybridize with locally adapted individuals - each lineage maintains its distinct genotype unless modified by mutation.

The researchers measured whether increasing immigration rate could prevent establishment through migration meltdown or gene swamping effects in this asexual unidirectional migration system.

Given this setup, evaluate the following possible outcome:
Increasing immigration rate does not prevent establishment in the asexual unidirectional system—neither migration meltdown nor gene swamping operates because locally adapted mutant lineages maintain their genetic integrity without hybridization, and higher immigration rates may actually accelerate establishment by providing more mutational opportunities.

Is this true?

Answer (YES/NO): NO